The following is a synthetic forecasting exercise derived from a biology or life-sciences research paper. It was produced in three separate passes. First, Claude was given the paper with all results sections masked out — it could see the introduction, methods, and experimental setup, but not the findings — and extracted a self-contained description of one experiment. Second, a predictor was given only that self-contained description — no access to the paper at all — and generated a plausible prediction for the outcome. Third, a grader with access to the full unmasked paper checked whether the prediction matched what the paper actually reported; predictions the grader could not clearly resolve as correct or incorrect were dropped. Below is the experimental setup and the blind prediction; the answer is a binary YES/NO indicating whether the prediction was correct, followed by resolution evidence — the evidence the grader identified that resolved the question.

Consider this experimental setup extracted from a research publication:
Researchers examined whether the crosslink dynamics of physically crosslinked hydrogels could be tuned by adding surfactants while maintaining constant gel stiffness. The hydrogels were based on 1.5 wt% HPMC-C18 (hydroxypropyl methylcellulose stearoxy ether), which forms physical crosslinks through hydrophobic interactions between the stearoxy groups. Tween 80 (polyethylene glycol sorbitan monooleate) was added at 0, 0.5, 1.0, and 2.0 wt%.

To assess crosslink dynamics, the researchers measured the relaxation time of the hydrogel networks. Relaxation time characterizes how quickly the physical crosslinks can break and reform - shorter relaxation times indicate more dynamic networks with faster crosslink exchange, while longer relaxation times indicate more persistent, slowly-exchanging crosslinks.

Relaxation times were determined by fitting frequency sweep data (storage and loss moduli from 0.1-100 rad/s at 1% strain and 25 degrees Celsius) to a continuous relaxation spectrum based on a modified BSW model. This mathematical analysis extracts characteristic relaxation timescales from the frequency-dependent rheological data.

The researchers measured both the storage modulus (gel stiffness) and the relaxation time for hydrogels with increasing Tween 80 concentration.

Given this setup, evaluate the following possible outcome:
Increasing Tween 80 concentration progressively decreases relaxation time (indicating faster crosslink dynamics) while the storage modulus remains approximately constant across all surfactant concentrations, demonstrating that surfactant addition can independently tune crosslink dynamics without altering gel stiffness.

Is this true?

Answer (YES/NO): YES